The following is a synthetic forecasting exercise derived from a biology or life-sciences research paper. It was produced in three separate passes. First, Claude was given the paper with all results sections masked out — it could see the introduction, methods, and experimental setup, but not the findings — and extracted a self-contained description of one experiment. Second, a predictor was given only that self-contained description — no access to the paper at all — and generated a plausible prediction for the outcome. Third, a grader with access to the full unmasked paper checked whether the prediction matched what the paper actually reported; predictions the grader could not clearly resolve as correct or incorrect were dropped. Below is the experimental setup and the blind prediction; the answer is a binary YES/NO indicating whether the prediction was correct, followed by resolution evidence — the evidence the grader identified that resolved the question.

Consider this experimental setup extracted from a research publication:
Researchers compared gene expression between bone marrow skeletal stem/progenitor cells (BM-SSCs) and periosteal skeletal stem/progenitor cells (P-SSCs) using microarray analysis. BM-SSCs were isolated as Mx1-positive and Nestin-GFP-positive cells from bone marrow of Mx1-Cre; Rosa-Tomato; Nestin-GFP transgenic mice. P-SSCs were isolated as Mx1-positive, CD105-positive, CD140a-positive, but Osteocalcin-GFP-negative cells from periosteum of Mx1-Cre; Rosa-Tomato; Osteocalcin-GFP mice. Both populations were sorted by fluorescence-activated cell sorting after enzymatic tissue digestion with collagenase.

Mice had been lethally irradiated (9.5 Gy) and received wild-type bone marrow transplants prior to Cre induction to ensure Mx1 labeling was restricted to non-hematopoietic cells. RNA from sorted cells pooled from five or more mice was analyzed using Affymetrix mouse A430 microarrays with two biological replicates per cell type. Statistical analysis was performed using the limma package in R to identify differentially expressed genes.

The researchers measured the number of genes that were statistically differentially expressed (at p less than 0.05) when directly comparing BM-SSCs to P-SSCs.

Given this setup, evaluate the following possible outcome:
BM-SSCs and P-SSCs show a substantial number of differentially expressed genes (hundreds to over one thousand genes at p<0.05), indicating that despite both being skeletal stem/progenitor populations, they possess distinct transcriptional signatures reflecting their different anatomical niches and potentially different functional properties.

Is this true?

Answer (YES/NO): NO